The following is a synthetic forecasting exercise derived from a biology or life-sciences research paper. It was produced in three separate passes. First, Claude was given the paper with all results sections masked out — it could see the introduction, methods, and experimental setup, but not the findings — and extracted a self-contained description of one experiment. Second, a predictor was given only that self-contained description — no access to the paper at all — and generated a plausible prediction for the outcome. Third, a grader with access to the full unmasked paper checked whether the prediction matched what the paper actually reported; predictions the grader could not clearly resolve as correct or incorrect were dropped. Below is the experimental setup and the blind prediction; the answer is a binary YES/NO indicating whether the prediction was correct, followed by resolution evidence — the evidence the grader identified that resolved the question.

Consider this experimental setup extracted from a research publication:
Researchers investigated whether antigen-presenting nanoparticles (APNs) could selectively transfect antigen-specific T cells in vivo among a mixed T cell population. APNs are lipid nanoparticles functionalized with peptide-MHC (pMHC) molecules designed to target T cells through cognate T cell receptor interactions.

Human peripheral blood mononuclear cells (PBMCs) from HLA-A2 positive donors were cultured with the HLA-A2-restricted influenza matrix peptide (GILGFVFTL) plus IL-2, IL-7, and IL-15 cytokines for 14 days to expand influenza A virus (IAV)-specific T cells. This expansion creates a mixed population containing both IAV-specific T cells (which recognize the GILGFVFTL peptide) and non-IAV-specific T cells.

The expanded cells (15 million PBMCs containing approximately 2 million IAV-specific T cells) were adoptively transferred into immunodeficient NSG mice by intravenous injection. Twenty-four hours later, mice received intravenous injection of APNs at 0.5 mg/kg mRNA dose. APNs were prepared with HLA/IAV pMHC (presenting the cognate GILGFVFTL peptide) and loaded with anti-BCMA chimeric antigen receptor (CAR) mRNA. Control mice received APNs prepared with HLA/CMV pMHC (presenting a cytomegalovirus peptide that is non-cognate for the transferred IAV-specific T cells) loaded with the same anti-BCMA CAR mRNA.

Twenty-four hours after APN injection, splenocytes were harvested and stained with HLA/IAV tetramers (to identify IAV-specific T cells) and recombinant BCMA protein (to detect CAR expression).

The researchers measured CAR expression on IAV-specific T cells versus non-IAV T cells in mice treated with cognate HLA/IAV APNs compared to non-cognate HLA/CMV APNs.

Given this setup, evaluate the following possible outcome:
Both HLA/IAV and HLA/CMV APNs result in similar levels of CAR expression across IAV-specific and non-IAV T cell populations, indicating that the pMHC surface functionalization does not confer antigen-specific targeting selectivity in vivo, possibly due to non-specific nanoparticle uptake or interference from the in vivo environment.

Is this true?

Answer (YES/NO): NO